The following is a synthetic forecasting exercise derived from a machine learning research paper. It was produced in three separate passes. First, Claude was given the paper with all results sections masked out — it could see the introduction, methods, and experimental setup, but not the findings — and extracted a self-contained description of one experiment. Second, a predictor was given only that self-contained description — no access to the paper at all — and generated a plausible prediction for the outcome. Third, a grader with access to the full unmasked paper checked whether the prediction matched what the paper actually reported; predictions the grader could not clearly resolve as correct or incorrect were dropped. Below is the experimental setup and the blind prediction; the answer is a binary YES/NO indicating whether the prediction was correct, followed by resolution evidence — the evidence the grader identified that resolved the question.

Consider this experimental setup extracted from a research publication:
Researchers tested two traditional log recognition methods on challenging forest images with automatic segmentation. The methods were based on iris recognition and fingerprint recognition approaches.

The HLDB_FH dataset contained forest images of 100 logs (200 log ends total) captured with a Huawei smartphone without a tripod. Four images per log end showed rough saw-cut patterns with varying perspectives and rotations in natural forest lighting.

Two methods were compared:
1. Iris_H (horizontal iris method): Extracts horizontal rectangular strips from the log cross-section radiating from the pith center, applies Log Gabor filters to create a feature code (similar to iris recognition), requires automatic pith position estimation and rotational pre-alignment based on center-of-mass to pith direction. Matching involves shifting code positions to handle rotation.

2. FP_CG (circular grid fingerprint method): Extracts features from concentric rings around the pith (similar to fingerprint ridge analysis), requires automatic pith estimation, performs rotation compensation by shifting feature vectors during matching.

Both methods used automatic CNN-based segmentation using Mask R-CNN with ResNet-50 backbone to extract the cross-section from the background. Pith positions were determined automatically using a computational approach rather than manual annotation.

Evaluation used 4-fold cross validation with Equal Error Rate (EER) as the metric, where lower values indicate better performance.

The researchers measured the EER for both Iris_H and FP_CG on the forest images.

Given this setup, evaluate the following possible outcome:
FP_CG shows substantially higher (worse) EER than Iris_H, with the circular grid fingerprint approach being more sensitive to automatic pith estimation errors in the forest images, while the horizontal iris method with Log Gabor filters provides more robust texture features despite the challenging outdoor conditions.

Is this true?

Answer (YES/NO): NO